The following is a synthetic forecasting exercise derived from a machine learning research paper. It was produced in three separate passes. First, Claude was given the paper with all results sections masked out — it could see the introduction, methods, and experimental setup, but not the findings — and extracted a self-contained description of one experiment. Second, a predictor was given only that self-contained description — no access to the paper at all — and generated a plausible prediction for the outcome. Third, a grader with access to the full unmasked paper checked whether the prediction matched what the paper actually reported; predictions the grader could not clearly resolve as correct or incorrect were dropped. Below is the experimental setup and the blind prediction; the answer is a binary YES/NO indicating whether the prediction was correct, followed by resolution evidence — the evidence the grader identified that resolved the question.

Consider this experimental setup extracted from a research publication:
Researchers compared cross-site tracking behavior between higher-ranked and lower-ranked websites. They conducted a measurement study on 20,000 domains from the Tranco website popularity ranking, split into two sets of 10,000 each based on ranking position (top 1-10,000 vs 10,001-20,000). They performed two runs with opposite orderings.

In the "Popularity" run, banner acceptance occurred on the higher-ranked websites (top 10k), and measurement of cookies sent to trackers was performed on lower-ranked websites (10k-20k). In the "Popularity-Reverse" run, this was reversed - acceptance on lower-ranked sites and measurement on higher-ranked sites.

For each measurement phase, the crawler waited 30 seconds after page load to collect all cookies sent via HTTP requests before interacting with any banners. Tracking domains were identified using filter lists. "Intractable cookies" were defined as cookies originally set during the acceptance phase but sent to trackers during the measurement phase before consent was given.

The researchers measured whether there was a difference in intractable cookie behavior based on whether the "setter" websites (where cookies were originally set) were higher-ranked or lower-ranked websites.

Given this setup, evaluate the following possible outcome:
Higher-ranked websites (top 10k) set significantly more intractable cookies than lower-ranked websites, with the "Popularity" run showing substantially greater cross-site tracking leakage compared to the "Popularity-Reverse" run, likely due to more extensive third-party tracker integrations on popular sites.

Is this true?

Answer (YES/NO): NO